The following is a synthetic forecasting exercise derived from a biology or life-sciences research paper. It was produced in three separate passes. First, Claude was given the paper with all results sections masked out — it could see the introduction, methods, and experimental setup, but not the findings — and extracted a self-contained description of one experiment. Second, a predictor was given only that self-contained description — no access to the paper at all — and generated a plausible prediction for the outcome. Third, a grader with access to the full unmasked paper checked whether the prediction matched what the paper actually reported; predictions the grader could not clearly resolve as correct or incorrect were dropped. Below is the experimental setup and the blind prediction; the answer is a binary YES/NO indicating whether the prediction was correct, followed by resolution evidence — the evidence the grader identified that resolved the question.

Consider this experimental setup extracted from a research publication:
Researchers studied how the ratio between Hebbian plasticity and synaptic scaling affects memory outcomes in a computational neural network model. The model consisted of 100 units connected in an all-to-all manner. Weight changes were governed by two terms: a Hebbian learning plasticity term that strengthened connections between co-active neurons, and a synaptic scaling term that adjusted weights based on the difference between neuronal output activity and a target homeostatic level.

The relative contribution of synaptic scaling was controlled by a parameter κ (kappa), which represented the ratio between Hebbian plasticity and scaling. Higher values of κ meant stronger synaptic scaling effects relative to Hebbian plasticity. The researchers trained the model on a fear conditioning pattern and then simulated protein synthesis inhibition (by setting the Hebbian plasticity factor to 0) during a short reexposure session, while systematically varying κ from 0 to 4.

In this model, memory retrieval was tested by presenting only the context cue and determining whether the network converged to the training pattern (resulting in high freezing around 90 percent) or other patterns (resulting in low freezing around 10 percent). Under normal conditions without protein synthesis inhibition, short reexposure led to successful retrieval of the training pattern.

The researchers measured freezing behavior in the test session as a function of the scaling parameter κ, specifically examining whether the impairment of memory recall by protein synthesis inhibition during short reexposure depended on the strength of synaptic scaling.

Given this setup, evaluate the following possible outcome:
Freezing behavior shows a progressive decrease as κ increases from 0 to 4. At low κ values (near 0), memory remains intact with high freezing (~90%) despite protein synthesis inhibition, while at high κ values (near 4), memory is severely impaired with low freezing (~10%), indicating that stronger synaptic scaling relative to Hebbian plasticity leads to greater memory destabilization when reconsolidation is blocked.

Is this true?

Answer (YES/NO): NO